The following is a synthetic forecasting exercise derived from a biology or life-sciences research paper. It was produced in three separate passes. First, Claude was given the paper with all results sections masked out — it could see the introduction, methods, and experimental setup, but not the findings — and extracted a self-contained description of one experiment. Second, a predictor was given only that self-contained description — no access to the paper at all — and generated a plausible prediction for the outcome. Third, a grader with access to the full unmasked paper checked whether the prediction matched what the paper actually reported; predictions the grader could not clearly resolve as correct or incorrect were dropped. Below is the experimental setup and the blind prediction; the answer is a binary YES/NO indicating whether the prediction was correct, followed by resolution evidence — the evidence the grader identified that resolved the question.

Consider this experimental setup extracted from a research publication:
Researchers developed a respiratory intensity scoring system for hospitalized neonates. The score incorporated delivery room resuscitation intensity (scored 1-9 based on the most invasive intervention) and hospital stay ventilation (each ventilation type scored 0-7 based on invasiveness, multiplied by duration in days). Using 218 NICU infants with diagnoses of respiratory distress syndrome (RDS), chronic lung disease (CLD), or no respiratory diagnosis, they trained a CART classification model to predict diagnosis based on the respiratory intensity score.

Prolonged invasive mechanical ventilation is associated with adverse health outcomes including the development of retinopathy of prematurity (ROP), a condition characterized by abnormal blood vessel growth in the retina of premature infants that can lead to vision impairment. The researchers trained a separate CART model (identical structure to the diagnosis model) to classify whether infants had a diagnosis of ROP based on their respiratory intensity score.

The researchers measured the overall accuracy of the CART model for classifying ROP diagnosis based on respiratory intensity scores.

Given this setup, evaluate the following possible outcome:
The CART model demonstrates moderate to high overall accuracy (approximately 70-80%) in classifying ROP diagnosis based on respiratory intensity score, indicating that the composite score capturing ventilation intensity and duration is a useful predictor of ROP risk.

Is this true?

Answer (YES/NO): NO